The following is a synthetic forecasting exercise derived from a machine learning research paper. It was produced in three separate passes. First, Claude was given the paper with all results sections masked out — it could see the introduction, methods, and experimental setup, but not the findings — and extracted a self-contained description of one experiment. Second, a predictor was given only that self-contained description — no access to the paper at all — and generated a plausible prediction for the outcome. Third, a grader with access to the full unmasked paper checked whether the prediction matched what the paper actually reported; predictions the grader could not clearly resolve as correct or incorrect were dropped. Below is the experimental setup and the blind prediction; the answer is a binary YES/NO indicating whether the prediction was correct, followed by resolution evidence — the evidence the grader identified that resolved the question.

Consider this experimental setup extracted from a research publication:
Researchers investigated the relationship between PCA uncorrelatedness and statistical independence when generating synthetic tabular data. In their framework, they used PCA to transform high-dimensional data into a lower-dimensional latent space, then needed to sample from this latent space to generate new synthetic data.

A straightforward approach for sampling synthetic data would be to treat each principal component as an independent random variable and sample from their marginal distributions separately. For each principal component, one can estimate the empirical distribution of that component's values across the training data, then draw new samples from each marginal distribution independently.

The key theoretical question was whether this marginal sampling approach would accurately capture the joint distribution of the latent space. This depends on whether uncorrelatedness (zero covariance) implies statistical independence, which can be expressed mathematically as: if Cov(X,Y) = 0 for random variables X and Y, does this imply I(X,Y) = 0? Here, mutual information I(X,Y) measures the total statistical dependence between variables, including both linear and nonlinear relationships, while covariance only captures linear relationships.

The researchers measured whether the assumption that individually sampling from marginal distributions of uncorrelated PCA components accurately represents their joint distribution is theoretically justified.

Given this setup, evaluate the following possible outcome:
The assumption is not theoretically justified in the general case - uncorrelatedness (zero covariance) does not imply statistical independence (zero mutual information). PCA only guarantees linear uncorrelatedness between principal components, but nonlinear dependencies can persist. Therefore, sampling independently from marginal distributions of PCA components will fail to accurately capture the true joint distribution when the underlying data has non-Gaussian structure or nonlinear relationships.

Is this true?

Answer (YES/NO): YES